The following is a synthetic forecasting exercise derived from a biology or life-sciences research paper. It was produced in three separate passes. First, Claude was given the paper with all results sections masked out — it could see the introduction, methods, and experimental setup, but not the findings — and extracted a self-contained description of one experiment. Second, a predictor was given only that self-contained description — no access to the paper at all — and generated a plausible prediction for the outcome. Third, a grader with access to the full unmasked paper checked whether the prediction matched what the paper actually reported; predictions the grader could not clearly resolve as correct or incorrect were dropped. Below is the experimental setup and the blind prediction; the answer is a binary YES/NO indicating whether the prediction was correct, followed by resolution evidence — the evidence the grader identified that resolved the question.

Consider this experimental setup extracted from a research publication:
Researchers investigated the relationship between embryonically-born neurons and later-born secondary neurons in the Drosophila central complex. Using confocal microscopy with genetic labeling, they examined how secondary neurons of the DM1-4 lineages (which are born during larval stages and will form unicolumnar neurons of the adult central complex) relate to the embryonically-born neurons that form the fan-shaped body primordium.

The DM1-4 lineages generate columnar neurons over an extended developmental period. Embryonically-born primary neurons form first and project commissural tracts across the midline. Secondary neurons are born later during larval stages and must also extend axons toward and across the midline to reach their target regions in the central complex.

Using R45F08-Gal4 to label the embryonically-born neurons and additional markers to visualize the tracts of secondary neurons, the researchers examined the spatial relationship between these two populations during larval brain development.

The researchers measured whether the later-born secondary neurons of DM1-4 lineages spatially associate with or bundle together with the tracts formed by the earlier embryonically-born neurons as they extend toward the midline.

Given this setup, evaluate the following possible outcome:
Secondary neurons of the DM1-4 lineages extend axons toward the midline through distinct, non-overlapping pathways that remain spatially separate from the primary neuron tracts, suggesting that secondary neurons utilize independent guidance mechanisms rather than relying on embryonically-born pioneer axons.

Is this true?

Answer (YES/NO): NO